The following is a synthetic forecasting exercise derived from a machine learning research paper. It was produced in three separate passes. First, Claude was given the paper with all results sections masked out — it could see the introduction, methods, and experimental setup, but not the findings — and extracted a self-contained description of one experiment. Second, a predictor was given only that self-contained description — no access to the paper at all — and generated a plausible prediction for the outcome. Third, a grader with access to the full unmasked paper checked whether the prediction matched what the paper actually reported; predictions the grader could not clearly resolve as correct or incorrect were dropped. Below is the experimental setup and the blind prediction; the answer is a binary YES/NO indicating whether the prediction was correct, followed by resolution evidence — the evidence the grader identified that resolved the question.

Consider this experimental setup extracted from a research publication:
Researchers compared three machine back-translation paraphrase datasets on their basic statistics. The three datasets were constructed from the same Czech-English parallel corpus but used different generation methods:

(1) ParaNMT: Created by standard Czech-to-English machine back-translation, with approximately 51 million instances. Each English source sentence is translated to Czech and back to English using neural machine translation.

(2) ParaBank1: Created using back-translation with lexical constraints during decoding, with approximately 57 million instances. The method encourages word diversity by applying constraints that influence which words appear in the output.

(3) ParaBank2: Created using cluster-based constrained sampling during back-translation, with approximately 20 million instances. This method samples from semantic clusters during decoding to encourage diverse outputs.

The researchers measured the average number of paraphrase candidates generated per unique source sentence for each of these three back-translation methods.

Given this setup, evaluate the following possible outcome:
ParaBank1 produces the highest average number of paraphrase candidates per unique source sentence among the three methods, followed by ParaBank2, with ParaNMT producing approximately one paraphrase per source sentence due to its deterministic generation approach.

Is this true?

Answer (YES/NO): NO